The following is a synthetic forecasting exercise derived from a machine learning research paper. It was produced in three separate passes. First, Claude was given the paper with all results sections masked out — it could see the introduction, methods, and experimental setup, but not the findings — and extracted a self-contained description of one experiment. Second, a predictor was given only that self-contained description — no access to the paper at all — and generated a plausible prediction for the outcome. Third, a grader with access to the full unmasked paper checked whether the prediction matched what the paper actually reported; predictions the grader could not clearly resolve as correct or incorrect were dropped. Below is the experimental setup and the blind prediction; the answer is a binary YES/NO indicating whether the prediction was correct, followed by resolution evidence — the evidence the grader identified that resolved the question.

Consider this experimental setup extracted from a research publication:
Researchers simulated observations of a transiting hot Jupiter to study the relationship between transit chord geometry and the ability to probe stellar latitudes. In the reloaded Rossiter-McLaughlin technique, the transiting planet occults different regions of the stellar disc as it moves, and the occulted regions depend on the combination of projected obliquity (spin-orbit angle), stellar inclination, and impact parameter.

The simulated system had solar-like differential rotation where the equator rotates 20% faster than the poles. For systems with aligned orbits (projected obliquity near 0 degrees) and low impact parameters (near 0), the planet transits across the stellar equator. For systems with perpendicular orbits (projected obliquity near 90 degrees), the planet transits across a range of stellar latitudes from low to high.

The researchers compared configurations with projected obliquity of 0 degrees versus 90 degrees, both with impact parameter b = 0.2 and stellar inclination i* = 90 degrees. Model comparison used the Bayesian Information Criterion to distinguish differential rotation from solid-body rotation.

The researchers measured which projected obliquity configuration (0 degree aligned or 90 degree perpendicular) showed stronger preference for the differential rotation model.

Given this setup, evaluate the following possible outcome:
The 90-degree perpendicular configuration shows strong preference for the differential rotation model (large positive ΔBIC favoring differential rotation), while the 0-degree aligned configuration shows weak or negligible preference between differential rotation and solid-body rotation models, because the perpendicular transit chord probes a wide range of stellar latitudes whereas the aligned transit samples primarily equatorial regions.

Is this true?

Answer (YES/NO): NO